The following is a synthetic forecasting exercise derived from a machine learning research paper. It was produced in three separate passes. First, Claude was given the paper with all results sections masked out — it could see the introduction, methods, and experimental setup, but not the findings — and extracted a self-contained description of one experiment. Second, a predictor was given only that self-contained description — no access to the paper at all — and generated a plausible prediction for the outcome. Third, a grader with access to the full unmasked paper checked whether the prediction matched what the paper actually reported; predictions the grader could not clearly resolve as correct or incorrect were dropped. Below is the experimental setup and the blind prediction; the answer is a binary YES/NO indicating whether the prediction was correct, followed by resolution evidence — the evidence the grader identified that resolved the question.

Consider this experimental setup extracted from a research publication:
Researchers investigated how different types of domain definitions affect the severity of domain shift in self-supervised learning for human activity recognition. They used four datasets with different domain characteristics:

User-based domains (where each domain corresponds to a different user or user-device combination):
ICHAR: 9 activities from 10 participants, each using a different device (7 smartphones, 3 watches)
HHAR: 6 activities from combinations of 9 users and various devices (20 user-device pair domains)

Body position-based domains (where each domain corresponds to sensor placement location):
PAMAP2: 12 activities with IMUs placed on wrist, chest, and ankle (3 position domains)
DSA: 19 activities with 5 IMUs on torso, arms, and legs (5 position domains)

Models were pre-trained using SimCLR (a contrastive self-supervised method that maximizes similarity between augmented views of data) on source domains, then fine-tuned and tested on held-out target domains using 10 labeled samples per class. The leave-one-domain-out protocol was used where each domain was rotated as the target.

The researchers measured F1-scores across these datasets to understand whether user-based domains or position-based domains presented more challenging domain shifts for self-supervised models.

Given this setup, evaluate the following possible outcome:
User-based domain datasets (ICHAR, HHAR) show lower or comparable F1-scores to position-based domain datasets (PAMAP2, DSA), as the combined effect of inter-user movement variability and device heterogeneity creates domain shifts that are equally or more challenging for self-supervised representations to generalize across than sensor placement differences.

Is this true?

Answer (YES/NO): NO